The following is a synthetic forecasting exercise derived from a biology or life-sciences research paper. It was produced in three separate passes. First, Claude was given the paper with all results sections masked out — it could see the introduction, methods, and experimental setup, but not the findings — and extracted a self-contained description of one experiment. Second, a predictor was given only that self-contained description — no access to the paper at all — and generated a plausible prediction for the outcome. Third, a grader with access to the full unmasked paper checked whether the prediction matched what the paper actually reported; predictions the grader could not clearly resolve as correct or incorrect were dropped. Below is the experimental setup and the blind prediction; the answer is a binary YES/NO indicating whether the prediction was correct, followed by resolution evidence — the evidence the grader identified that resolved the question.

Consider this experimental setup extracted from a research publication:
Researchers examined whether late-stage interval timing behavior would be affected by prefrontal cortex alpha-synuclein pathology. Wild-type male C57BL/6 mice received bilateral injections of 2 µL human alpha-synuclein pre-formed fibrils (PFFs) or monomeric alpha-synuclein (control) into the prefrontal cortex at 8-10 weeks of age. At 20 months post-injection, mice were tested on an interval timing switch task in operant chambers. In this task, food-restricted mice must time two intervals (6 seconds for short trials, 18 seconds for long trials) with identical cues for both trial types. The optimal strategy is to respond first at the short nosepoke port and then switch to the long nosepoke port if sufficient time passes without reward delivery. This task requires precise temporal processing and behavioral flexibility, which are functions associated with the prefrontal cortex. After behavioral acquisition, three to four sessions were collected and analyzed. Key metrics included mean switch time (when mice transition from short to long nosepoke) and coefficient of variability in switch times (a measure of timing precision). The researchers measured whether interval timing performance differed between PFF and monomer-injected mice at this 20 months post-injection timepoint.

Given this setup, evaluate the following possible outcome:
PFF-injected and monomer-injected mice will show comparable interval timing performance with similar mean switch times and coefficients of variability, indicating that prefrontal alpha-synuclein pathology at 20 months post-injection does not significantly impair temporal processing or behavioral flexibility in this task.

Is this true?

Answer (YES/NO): YES